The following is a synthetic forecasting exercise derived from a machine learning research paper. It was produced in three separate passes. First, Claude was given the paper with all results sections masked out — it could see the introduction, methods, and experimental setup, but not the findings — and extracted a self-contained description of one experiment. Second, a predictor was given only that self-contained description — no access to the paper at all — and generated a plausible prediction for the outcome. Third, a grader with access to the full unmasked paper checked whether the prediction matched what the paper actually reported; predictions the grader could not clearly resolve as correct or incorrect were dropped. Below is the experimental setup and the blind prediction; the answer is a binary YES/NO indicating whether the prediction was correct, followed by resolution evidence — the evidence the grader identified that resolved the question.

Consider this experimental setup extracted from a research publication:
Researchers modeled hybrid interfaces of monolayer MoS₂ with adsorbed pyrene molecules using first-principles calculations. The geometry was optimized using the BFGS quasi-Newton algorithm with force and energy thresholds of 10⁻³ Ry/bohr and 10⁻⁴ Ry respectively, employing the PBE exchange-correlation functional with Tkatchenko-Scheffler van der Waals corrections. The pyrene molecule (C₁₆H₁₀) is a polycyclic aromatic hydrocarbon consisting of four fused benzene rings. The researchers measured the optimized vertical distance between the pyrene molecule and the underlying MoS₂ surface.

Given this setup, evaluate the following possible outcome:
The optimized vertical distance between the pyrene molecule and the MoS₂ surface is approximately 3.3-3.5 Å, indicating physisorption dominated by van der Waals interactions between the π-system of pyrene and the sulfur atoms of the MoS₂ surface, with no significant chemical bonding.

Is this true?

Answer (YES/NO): YES